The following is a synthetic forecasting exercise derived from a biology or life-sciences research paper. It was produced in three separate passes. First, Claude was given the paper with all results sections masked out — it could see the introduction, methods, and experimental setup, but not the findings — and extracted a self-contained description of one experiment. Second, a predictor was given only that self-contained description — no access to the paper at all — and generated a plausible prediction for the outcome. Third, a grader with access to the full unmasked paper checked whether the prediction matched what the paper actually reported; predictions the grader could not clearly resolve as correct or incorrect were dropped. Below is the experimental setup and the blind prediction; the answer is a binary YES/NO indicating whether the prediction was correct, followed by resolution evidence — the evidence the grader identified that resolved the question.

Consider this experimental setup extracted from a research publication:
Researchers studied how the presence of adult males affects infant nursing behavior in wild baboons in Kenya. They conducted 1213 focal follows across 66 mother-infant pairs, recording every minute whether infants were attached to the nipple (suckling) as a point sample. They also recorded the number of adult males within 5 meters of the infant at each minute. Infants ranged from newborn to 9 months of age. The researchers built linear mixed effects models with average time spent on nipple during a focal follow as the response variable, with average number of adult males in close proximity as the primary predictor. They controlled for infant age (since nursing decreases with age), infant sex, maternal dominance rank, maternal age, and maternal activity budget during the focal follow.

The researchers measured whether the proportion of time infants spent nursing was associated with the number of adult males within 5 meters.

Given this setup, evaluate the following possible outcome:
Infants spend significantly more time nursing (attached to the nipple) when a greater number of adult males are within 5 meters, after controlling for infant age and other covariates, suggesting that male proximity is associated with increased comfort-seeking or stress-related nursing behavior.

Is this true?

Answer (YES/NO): NO